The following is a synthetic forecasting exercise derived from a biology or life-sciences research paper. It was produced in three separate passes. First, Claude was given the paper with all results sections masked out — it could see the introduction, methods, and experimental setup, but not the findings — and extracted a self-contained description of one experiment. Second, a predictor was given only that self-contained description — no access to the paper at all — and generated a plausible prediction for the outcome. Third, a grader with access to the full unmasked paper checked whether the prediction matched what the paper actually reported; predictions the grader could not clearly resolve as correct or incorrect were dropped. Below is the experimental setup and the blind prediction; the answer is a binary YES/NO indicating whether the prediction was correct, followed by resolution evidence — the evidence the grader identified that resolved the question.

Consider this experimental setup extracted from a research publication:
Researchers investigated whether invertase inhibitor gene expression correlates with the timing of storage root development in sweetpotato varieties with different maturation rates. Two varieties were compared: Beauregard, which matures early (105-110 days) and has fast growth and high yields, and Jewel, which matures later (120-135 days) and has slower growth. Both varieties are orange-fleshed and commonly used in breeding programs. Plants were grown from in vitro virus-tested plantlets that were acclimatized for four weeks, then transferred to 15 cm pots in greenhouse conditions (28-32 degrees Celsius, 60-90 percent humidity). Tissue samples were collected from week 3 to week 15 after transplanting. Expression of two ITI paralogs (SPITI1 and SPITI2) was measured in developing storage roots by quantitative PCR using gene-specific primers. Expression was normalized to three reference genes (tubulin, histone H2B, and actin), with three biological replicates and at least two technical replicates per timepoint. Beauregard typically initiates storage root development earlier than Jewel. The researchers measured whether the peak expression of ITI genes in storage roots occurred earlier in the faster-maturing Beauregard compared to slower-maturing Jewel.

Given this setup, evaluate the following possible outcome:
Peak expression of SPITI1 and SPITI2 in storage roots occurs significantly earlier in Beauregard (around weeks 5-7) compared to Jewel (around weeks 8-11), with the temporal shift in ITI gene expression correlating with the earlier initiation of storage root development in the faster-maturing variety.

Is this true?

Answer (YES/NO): NO